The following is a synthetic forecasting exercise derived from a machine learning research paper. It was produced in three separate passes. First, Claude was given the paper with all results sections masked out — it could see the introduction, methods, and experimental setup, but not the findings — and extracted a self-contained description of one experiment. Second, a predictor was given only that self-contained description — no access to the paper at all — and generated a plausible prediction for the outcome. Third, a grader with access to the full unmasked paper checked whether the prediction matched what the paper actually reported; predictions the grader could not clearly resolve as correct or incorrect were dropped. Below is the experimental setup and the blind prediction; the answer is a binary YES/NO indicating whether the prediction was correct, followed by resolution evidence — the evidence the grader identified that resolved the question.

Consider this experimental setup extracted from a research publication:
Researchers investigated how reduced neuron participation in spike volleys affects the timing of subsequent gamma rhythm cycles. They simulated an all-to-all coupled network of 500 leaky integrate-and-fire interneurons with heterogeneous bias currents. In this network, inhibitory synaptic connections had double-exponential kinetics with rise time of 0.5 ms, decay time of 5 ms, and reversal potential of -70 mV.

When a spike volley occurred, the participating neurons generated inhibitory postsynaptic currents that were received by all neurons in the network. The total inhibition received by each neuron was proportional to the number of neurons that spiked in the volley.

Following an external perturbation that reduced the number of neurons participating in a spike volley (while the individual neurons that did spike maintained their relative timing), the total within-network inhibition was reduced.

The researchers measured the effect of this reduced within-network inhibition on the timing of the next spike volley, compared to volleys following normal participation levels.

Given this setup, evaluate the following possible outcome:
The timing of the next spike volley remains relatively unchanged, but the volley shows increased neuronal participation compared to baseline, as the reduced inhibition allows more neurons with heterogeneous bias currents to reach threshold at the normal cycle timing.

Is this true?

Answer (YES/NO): NO